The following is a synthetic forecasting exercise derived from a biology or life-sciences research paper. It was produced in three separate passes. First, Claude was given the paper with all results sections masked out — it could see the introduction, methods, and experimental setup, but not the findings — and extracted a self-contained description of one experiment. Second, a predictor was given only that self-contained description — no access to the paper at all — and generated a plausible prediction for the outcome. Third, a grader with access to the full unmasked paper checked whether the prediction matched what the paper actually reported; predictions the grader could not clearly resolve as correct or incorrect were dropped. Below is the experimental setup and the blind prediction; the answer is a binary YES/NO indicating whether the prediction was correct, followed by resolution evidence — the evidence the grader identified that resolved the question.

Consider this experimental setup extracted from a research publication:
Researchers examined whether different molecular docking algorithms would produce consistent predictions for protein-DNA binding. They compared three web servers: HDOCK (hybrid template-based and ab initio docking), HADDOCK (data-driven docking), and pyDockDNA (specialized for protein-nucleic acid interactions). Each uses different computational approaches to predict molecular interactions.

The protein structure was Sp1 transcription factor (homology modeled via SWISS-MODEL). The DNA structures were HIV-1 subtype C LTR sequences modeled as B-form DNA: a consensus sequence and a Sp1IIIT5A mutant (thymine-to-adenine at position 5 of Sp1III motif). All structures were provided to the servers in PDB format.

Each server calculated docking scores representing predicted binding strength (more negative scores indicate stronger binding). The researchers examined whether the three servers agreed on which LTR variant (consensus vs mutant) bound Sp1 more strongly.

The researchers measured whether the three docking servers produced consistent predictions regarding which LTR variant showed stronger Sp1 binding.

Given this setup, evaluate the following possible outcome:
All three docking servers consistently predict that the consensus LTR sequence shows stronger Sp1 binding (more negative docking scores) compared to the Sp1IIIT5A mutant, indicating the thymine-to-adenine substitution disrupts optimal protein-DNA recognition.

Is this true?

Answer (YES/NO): NO